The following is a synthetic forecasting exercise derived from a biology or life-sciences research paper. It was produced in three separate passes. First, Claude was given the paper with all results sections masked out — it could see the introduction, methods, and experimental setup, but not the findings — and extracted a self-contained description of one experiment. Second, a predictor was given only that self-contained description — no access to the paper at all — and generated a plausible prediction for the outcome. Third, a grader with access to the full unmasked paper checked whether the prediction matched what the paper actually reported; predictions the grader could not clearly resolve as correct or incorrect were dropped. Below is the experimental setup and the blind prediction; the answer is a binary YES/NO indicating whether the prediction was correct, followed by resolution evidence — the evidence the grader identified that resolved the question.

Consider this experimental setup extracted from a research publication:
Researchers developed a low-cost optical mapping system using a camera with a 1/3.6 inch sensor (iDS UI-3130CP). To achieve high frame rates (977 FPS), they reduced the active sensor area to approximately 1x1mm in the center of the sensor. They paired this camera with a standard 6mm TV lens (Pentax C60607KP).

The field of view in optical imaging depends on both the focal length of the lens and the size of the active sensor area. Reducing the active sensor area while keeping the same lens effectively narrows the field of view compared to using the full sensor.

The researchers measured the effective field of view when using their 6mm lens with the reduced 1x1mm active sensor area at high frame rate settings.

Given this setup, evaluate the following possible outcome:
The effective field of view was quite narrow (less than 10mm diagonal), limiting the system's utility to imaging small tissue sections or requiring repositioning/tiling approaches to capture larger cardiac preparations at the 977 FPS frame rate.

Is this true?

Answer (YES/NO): NO